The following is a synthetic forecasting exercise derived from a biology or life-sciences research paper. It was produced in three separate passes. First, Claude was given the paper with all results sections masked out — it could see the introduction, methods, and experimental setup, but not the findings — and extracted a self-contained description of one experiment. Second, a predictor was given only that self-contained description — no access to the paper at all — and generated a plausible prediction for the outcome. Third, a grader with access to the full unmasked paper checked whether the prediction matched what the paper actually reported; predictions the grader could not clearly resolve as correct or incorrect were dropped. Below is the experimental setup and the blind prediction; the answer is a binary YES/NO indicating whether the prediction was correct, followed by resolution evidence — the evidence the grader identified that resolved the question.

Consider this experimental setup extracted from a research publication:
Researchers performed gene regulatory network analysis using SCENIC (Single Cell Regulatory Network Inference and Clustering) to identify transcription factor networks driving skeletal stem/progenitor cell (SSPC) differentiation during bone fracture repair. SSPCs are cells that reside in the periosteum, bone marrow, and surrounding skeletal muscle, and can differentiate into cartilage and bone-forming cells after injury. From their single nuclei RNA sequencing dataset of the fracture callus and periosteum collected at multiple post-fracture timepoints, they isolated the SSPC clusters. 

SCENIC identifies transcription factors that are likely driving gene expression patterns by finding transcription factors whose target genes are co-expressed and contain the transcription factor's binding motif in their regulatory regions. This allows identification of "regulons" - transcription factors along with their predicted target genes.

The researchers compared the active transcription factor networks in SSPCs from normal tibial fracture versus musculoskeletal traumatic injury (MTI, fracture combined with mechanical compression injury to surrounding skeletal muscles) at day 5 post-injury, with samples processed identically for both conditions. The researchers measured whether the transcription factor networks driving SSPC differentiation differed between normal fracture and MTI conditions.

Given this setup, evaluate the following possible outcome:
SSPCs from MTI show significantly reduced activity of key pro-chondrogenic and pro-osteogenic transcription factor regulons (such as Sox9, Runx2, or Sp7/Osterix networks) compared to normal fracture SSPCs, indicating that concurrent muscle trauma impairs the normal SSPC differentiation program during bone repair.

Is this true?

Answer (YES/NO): NO